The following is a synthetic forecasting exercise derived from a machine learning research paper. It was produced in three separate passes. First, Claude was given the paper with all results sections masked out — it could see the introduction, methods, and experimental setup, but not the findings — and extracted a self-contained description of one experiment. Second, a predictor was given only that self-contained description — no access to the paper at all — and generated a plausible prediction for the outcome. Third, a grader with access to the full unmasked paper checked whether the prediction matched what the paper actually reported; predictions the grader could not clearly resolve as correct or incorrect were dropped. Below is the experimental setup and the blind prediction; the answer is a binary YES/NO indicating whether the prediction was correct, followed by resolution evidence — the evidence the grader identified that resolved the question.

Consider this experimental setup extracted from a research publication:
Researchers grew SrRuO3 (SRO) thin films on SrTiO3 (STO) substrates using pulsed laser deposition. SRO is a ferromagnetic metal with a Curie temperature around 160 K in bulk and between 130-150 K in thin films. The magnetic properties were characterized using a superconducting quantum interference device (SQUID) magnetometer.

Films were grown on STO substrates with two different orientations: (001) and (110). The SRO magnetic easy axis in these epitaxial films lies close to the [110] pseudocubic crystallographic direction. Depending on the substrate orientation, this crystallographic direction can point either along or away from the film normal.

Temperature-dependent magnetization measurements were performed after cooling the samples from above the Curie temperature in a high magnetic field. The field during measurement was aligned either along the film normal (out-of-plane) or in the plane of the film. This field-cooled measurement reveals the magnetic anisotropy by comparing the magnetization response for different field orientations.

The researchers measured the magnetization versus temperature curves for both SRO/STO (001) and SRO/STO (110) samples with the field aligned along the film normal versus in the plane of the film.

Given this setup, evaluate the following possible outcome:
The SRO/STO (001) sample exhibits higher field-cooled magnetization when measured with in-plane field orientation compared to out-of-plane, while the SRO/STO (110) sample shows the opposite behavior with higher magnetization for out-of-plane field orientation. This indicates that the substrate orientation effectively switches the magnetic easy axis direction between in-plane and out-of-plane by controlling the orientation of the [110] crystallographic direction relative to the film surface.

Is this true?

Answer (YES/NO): NO